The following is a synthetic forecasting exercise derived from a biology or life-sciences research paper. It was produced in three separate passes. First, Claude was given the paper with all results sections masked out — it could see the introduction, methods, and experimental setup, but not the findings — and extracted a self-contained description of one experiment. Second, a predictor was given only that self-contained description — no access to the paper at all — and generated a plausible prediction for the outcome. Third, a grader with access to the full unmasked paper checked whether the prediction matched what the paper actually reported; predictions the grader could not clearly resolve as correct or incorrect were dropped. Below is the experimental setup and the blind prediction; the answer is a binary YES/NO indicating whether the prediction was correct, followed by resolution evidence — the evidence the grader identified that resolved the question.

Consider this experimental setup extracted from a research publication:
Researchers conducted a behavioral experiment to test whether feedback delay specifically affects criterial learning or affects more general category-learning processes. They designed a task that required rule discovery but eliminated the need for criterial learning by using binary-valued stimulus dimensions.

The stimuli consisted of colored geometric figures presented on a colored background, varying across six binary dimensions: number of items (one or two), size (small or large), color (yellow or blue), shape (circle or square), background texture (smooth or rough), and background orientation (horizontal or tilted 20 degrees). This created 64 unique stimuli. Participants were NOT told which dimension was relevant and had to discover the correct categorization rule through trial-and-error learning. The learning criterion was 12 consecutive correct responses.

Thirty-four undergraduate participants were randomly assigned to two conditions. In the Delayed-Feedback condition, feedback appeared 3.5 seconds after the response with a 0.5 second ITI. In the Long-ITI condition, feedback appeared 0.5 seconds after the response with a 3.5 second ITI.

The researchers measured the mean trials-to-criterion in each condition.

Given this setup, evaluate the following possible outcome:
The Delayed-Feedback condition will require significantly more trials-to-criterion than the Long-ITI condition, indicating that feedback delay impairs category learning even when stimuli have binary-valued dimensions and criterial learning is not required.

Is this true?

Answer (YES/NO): NO